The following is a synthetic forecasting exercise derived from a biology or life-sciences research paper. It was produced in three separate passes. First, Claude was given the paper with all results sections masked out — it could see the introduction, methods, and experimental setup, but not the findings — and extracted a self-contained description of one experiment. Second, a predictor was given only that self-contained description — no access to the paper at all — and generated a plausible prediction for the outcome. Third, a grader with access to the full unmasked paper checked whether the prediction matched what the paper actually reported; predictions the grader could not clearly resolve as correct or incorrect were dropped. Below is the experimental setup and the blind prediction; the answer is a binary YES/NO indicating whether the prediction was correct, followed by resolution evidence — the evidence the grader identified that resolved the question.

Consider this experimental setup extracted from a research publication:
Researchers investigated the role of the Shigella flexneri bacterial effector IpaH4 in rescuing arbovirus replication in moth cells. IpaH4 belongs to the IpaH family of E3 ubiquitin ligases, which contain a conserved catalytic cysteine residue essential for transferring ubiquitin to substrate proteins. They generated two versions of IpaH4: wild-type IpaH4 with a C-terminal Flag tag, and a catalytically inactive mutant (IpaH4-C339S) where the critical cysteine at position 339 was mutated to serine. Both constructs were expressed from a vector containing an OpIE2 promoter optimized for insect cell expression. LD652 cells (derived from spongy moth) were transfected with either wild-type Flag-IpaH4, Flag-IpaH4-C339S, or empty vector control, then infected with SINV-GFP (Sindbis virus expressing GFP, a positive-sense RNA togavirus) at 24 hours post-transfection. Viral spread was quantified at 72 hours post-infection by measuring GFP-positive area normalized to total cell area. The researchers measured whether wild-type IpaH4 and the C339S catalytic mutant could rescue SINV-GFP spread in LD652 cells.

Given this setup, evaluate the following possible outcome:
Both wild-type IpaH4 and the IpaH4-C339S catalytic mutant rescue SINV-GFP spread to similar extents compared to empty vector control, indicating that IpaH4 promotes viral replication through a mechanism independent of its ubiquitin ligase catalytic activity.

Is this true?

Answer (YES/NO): NO